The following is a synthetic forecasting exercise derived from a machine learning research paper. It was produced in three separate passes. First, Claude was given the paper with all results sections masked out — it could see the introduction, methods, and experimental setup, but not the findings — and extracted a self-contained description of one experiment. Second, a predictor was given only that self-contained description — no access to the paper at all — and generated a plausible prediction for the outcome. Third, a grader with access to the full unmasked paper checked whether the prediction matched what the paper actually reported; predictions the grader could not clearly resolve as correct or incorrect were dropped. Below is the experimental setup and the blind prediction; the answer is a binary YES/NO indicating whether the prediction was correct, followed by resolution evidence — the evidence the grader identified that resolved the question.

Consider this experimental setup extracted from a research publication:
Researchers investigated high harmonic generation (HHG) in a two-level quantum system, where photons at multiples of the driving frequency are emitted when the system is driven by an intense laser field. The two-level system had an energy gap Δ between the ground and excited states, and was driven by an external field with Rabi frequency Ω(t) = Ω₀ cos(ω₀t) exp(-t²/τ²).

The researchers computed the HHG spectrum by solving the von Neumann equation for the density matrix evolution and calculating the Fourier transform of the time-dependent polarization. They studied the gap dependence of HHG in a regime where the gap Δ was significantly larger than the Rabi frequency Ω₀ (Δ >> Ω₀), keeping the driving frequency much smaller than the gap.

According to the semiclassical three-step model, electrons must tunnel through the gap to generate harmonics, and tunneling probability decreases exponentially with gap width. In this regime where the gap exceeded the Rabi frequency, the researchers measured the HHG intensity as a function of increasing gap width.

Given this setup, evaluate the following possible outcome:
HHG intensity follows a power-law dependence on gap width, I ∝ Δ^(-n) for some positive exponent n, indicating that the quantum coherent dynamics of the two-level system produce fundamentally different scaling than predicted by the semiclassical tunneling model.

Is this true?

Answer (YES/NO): NO